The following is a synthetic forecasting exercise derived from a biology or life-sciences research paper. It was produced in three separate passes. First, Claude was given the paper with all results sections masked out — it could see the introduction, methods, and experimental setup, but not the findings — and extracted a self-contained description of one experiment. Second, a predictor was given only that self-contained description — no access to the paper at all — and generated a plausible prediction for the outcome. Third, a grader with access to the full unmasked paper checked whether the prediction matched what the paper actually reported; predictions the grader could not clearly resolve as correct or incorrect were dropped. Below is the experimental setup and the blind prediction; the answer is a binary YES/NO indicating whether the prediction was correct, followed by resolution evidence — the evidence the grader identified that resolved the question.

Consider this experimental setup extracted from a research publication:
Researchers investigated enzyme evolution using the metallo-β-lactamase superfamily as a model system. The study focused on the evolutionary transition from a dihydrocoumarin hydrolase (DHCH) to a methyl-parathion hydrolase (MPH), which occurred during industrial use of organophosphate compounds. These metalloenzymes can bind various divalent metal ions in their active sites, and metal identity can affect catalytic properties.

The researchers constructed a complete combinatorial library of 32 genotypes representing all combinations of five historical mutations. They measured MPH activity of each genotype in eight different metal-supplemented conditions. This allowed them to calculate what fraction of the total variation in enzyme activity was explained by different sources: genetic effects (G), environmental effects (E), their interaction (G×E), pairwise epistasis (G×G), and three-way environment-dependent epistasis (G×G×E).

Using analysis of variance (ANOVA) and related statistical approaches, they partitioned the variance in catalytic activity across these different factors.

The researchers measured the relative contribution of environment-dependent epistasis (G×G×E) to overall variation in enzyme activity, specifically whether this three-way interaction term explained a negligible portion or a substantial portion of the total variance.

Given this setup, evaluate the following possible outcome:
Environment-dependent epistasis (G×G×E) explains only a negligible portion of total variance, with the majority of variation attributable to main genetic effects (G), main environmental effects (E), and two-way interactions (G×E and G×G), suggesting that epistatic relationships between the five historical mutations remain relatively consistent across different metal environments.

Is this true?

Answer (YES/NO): NO